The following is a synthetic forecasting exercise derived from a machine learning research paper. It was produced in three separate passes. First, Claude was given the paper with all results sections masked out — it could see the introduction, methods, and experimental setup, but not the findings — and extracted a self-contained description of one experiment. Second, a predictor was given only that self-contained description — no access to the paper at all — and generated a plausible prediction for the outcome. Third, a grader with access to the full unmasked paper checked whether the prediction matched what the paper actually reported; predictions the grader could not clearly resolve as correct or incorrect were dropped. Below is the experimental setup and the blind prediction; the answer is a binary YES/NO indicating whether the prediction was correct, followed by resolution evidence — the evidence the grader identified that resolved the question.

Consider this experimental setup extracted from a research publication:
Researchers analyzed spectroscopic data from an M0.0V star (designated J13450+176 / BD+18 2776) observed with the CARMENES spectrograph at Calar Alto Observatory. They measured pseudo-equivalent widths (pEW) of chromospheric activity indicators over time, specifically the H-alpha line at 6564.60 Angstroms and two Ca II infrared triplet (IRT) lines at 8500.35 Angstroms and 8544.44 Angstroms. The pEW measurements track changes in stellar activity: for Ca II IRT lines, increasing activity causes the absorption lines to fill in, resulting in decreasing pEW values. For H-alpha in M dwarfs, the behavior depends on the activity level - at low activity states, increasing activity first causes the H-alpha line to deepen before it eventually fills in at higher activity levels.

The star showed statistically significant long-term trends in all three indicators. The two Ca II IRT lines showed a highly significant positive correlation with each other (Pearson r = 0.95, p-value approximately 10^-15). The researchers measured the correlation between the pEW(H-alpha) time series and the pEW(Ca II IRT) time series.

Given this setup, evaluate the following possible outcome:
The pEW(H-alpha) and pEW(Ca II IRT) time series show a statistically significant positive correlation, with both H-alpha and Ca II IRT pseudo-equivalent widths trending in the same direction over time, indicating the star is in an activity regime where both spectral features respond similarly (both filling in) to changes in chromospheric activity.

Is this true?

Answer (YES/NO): NO